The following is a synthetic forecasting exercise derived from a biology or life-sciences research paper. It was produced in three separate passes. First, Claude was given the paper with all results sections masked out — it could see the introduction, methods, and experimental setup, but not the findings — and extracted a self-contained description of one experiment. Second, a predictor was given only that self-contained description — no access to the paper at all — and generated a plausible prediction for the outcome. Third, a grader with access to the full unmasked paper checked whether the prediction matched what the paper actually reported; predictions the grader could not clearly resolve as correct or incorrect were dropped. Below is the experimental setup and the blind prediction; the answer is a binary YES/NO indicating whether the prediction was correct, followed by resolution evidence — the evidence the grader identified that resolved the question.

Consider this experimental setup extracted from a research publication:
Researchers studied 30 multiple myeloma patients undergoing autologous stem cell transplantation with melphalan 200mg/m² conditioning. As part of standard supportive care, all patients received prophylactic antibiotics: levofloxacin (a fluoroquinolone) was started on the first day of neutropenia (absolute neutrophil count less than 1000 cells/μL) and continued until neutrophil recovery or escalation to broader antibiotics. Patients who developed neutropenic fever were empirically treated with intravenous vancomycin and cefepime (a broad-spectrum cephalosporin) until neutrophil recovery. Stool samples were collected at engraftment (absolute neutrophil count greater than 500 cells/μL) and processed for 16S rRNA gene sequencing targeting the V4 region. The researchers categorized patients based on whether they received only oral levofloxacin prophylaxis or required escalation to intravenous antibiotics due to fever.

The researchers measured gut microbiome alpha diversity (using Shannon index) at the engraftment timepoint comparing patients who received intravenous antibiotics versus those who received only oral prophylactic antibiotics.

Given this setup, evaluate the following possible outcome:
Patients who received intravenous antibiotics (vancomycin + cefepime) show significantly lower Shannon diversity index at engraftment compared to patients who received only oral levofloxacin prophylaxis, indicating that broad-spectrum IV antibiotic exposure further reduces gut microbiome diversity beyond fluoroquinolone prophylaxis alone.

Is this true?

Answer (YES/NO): YES